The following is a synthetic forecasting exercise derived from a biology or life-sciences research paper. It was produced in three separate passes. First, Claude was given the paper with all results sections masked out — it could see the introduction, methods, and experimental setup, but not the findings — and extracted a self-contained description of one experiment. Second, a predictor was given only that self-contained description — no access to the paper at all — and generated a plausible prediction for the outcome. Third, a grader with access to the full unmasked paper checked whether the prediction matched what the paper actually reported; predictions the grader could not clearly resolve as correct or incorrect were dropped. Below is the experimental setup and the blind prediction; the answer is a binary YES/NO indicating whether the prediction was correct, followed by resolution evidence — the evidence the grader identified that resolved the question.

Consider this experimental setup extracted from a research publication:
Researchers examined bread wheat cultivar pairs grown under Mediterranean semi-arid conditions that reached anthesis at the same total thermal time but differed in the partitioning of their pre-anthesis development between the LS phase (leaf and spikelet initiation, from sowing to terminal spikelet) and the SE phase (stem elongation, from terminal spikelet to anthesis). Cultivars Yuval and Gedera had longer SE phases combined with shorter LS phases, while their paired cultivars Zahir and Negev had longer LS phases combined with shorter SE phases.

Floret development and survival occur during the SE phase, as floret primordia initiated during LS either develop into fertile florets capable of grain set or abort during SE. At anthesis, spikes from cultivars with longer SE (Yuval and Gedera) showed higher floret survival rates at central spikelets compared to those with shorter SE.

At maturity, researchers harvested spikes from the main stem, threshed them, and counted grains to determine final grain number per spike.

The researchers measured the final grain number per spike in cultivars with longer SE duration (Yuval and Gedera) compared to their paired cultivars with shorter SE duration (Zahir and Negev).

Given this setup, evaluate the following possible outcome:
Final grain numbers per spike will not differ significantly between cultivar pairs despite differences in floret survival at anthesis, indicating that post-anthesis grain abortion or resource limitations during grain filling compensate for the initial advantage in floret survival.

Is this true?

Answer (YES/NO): NO